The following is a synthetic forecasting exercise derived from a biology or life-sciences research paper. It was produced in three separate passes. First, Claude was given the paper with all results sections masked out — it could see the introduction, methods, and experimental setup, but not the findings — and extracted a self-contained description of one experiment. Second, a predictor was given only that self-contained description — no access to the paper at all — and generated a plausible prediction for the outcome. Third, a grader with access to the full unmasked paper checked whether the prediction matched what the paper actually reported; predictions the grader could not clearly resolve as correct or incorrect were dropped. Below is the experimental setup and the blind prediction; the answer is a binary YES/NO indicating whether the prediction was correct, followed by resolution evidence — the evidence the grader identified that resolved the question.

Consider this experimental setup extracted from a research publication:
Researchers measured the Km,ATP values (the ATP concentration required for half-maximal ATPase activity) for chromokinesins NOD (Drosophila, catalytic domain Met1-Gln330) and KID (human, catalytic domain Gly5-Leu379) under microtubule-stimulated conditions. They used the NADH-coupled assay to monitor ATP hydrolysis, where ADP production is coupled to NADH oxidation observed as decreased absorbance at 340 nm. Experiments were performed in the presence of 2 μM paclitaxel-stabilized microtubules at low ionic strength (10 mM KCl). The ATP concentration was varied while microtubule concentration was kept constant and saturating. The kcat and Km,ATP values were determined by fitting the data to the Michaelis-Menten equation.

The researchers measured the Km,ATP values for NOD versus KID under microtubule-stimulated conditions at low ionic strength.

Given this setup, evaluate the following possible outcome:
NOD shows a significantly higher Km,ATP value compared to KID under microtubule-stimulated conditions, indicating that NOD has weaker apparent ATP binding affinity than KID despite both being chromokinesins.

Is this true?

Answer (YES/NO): YES